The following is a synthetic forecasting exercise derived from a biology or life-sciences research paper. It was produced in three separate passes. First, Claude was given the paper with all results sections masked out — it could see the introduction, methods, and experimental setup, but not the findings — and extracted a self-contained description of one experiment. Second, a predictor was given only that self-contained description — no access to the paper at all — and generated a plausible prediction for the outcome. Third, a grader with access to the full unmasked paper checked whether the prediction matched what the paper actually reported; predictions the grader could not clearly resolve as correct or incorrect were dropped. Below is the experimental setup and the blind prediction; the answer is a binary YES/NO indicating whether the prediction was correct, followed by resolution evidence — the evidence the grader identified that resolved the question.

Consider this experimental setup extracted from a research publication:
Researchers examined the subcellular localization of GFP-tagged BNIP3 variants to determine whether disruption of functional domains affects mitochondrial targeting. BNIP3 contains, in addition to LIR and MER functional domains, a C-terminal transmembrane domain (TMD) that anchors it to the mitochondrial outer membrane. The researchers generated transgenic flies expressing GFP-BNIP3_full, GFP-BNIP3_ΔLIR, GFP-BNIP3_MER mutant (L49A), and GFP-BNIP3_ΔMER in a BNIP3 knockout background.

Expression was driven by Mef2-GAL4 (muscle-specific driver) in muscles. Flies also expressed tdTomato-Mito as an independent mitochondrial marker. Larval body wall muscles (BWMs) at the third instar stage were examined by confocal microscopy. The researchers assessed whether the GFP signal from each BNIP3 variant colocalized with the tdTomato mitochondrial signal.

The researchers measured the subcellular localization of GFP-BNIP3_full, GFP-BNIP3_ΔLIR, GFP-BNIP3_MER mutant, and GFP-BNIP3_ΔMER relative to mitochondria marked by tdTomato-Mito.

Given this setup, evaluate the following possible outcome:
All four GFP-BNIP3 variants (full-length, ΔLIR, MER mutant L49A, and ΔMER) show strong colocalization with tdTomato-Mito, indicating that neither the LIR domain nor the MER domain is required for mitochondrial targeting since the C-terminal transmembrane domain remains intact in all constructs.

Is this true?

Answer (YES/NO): YES